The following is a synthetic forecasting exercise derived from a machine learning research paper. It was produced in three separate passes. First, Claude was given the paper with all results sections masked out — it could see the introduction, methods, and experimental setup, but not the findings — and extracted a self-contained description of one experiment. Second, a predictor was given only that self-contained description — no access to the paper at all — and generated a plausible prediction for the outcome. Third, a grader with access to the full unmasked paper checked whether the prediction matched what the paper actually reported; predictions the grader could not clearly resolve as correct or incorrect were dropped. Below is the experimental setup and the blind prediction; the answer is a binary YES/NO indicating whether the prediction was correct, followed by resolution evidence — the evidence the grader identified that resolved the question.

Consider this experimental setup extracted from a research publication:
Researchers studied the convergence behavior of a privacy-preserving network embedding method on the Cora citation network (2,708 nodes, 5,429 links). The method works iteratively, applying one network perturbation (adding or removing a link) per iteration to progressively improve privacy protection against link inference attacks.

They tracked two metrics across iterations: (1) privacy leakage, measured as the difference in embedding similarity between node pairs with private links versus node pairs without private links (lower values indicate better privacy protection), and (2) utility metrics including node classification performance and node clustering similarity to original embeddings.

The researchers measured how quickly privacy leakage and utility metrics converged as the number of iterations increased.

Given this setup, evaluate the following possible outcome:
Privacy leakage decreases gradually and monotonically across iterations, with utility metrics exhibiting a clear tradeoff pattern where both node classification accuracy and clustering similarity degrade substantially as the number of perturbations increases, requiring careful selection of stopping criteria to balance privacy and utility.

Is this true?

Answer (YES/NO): NO